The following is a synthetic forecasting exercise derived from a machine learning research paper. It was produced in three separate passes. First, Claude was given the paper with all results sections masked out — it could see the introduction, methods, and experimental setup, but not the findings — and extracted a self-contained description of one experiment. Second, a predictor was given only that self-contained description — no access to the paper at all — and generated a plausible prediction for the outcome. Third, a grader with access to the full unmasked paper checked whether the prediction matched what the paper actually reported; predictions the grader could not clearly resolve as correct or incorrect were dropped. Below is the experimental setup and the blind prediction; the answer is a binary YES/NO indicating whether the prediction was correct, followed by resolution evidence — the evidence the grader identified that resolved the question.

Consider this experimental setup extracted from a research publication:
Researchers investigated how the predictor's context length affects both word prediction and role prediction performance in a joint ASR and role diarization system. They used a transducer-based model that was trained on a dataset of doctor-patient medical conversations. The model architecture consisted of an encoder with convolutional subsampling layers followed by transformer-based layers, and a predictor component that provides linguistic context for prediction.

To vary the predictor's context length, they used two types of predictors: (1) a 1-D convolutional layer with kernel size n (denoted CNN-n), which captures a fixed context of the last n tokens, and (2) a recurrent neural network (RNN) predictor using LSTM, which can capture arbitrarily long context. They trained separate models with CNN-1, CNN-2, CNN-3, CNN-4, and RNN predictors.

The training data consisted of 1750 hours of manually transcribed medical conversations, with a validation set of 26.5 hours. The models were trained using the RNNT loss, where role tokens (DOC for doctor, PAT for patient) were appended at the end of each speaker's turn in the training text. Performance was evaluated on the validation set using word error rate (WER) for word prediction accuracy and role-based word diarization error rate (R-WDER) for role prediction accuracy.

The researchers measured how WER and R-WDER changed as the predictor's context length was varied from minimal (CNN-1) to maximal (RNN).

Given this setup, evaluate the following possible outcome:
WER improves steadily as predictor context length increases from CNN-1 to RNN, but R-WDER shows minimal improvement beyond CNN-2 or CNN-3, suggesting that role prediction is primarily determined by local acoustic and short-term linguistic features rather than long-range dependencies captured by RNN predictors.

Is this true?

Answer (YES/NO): NO